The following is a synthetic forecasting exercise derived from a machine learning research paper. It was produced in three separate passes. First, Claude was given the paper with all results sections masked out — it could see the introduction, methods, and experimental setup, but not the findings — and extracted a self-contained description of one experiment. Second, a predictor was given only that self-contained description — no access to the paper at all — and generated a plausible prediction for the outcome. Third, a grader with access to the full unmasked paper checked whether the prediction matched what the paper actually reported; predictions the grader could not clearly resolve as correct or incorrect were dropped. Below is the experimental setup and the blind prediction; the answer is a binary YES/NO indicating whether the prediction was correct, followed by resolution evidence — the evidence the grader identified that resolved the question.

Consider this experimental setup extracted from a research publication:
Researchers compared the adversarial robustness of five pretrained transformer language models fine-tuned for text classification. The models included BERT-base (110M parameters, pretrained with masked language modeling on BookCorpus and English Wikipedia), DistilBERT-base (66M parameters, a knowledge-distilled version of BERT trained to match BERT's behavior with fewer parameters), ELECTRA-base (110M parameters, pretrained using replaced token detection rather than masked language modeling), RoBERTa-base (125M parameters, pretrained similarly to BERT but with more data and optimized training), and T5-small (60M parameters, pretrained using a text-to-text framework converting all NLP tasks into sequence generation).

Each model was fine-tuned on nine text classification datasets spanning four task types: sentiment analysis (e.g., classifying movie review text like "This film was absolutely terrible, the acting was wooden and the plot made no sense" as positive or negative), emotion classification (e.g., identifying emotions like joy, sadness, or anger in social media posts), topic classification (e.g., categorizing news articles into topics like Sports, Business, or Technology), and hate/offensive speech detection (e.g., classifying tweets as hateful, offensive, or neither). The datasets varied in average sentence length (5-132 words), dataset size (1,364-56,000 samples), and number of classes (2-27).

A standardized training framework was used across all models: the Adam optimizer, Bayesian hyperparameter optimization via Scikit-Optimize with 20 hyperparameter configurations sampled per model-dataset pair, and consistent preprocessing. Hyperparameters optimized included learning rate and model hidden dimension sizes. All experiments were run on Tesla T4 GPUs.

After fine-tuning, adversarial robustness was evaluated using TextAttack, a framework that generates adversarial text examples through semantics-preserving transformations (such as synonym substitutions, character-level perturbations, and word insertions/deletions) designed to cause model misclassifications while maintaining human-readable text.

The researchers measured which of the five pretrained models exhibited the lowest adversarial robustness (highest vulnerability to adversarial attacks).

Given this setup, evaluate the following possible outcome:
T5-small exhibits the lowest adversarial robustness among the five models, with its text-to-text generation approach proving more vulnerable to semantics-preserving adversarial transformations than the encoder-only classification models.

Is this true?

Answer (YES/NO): NO